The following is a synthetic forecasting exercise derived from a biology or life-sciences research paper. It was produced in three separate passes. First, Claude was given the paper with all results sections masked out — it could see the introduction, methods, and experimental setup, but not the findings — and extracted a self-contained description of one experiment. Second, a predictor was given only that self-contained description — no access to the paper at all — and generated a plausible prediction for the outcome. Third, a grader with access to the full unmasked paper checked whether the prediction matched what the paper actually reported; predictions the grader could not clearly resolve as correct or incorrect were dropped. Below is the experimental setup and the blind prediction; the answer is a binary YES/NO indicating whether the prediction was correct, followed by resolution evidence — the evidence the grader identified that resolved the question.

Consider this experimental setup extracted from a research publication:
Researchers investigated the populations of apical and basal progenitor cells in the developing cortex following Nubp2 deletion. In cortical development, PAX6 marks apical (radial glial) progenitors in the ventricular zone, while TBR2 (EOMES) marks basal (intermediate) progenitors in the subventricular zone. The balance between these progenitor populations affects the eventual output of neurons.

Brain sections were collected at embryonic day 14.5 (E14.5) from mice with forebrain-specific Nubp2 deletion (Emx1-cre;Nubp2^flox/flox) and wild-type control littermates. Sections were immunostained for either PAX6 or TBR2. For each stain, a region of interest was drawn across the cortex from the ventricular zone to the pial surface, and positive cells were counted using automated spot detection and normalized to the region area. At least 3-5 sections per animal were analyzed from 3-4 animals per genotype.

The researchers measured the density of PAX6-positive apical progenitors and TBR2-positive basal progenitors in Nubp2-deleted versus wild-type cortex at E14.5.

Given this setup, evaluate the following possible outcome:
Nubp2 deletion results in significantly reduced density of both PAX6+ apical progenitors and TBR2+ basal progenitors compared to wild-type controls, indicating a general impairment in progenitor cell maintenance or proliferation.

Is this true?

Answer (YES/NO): NO